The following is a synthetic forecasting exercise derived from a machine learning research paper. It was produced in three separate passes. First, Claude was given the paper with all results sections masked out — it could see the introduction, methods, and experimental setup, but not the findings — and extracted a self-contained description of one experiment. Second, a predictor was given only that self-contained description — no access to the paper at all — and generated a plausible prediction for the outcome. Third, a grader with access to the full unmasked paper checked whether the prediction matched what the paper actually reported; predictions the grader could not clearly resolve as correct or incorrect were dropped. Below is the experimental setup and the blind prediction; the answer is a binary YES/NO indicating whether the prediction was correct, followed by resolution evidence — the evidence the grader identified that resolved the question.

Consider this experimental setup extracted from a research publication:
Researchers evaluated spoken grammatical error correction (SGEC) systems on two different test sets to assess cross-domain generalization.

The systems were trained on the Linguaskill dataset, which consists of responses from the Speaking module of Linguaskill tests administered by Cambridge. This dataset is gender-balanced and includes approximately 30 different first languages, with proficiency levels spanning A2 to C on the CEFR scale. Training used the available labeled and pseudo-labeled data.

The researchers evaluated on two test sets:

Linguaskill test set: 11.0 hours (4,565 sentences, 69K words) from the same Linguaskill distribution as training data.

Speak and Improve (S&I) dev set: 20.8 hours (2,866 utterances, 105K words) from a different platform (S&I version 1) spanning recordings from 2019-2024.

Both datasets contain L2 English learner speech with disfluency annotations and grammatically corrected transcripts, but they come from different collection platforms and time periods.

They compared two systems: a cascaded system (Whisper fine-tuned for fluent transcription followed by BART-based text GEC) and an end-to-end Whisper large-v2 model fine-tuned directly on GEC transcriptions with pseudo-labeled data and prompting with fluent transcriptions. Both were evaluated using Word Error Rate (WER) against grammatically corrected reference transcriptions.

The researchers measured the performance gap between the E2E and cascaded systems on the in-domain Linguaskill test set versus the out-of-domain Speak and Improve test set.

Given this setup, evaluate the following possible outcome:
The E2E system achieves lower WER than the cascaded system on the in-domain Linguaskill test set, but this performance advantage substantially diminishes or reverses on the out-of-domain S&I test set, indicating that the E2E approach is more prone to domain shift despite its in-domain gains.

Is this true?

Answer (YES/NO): NO